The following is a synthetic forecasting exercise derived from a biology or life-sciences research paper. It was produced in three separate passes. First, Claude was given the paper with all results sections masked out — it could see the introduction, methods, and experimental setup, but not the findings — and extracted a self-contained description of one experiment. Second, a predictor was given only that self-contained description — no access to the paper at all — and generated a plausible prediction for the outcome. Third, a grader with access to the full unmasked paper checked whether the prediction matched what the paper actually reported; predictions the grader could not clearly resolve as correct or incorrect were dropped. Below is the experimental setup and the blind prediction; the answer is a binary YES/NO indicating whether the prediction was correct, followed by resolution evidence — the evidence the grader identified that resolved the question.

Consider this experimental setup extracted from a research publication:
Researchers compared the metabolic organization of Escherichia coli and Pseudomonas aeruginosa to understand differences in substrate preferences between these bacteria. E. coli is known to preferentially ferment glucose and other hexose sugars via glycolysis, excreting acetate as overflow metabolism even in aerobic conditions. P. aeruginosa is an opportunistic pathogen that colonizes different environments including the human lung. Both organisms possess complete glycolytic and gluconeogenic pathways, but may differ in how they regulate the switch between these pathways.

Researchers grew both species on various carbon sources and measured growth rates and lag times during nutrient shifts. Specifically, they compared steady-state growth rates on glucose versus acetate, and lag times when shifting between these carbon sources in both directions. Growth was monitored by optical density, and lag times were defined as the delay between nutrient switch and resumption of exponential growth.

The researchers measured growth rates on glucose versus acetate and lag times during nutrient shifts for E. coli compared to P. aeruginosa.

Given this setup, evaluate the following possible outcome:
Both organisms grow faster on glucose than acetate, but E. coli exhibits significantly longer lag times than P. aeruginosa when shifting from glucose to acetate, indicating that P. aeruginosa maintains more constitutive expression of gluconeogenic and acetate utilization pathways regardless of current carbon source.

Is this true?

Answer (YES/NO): NO